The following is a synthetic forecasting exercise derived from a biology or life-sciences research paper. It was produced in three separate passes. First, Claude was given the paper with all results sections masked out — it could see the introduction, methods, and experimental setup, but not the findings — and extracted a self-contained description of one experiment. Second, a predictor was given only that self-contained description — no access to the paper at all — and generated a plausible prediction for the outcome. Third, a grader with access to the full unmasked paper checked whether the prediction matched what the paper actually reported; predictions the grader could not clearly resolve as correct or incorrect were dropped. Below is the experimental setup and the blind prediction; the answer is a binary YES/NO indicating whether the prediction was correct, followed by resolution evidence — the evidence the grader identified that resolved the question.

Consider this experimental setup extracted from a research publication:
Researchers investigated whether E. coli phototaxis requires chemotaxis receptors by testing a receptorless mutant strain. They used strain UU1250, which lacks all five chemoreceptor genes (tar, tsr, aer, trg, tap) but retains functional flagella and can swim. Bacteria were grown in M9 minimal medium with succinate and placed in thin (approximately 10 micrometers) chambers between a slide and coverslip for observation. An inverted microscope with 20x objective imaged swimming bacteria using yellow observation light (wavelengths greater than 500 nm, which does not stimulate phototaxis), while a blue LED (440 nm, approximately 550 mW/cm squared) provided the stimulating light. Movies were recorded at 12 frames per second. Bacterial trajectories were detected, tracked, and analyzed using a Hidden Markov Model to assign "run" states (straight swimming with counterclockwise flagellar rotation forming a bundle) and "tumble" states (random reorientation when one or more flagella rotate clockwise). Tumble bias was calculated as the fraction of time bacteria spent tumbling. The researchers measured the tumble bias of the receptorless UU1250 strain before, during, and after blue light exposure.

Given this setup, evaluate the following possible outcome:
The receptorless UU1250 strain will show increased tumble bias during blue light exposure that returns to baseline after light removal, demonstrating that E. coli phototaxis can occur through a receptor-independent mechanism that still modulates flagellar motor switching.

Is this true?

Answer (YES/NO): NO